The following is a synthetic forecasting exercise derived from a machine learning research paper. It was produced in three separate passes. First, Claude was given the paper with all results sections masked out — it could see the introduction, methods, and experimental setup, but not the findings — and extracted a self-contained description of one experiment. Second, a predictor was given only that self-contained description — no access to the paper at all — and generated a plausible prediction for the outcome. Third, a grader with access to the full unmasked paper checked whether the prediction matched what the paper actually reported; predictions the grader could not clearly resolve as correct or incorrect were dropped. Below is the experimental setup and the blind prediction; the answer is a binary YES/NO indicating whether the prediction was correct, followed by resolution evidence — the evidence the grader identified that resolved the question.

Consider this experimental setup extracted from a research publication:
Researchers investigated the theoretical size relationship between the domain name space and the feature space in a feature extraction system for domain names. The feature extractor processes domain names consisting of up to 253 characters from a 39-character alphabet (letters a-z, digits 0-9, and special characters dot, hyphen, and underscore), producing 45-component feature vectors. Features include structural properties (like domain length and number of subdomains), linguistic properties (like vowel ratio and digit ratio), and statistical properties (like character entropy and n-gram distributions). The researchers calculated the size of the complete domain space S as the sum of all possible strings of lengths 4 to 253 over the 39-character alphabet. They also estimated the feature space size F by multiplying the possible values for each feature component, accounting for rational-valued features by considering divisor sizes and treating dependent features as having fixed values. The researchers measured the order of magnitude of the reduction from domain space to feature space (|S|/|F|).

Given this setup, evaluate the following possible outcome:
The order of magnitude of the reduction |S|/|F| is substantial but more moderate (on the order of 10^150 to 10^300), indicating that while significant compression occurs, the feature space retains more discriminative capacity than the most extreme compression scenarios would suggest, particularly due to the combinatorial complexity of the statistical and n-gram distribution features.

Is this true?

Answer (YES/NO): NO